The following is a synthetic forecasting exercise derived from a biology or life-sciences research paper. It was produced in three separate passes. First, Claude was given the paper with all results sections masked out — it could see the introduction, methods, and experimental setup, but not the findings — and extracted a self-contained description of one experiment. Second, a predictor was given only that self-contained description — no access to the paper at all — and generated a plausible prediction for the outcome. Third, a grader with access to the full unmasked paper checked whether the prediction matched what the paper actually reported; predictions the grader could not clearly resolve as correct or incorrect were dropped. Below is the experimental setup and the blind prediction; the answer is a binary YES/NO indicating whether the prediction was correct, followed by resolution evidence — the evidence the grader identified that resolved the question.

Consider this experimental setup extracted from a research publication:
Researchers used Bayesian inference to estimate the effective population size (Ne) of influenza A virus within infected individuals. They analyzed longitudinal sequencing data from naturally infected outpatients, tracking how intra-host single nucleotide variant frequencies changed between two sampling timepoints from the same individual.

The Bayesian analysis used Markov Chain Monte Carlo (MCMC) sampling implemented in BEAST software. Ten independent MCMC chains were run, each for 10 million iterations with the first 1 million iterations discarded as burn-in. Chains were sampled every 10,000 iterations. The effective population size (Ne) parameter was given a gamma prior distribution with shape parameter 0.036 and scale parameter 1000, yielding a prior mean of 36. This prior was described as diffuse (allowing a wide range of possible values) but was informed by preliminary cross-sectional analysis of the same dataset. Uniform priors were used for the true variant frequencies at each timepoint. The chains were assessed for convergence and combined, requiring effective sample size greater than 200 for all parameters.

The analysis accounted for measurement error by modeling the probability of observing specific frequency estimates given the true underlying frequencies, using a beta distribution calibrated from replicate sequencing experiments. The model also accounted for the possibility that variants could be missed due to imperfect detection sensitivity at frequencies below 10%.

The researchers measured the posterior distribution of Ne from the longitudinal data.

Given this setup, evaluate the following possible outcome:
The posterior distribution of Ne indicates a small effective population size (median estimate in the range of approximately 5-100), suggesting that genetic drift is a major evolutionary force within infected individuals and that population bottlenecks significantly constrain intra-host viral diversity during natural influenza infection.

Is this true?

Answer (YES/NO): YES